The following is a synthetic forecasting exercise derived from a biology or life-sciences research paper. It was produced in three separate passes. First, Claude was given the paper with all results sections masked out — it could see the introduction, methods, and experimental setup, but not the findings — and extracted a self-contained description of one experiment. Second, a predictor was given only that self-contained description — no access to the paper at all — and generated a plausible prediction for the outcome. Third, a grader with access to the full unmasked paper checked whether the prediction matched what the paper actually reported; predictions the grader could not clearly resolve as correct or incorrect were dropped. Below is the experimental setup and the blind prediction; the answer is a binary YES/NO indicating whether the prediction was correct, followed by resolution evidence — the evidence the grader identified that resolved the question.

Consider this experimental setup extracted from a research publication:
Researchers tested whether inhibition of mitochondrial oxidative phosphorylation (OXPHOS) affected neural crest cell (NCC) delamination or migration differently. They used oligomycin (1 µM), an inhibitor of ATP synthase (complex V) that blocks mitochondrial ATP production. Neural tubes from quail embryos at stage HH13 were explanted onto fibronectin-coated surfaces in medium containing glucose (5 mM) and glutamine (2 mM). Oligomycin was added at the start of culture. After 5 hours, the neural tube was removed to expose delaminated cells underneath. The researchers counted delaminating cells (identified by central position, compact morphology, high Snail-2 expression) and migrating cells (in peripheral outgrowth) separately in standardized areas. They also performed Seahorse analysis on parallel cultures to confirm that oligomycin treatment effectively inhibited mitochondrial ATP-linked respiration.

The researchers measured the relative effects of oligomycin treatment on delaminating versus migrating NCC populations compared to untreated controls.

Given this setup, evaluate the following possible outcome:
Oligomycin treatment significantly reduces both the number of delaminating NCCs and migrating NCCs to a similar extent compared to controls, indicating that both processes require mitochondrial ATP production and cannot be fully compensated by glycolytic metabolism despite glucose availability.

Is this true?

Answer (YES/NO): NO